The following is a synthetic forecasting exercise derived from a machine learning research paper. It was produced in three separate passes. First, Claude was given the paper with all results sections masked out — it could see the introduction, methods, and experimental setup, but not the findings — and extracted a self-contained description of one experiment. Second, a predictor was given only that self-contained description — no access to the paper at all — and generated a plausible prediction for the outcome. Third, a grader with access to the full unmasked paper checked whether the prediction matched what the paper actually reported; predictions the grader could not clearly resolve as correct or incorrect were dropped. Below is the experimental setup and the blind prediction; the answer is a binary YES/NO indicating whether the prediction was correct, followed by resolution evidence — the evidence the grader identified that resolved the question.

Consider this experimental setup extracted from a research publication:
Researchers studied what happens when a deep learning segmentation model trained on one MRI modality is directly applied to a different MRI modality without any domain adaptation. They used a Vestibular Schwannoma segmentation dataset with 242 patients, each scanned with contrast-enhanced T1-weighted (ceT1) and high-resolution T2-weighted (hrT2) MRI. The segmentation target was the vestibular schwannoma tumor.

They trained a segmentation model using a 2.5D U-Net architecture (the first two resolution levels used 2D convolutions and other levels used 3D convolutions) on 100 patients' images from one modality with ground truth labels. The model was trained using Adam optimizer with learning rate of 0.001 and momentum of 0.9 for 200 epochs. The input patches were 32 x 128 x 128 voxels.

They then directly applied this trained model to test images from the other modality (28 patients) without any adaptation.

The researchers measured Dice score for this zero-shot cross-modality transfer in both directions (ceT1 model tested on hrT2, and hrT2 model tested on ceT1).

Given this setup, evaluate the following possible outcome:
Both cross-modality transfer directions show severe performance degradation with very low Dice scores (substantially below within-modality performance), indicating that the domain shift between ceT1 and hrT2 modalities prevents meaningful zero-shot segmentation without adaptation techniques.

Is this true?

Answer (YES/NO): YES